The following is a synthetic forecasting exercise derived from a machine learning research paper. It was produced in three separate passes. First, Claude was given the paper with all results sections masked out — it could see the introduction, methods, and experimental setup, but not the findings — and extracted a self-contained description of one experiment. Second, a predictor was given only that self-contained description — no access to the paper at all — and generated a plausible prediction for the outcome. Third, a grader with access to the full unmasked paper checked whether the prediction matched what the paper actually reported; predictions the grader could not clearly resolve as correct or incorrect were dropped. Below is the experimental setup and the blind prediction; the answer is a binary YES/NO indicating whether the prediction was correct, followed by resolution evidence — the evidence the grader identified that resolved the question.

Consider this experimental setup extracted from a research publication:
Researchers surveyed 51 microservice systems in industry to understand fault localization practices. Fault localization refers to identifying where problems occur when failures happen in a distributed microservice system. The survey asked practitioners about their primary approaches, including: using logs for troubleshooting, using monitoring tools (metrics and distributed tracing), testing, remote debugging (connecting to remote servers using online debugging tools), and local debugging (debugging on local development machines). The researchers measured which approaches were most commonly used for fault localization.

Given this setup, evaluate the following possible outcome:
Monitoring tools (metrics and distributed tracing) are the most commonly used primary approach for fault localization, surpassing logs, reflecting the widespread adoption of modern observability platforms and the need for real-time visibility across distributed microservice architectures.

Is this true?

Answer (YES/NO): NO